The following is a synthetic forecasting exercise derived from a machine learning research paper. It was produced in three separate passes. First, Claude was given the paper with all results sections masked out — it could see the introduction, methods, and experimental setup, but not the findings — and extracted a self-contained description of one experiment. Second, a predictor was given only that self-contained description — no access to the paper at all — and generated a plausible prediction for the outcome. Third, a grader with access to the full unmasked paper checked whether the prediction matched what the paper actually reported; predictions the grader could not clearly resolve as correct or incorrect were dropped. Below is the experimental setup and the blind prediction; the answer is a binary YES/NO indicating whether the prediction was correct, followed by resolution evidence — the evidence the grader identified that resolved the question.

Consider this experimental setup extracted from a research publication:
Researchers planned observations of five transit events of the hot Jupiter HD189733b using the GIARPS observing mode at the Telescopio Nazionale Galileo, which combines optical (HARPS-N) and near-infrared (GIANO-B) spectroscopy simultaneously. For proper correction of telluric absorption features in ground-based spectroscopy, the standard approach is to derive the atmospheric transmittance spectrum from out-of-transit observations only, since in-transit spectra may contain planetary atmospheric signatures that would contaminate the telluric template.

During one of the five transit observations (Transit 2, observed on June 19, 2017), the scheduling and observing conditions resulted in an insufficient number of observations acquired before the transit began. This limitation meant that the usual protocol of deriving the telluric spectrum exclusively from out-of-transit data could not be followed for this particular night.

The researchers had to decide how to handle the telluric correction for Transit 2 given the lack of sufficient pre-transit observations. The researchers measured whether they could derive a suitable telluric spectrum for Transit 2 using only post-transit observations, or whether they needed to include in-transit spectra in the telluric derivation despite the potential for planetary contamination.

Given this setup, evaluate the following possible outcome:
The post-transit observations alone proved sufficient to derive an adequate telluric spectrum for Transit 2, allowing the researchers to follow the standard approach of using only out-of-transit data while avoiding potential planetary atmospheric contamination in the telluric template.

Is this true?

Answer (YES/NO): NO